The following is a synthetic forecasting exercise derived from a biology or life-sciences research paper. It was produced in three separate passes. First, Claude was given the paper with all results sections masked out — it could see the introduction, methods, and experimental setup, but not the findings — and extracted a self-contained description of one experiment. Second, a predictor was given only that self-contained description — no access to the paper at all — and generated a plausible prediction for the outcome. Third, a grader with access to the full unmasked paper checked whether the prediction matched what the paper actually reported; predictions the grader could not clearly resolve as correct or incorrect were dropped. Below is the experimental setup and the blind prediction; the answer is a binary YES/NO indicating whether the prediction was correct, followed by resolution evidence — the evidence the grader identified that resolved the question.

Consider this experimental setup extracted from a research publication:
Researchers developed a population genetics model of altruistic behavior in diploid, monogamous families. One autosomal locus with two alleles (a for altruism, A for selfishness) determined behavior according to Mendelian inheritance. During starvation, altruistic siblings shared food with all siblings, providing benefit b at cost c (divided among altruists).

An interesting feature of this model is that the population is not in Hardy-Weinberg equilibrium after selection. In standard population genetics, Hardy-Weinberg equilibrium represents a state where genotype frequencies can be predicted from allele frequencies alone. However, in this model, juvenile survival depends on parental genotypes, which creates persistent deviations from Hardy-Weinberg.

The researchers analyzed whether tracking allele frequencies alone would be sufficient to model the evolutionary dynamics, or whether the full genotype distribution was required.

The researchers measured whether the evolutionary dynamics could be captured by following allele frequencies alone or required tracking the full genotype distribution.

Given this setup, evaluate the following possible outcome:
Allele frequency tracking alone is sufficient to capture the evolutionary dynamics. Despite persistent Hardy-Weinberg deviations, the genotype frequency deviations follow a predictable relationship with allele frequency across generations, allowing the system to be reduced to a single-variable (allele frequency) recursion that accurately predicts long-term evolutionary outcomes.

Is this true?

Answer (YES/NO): NO